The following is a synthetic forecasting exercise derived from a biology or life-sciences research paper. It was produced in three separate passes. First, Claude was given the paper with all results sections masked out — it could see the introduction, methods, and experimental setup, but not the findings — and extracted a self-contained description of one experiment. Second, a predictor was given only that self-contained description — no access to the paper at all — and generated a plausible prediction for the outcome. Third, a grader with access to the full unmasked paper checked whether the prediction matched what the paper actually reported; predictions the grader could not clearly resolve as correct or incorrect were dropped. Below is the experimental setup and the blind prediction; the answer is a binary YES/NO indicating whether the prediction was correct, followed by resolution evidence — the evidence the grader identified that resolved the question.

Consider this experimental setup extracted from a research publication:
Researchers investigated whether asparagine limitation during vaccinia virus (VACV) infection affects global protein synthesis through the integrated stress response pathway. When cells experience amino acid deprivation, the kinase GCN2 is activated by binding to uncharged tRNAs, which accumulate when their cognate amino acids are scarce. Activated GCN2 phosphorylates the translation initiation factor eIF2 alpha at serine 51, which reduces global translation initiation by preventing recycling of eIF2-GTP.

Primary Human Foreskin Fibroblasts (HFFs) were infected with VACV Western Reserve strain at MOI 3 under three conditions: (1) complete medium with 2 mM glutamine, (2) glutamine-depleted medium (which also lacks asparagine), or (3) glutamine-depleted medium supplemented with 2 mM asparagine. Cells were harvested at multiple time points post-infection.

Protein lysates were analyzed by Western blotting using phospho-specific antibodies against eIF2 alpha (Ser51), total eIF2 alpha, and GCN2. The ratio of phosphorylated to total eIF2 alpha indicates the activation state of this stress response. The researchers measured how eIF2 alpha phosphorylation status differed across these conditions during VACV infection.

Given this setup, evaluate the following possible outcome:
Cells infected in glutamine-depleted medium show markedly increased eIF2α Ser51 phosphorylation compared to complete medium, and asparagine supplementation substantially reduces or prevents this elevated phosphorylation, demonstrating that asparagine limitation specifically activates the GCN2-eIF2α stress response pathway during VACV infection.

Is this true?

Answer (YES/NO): NO